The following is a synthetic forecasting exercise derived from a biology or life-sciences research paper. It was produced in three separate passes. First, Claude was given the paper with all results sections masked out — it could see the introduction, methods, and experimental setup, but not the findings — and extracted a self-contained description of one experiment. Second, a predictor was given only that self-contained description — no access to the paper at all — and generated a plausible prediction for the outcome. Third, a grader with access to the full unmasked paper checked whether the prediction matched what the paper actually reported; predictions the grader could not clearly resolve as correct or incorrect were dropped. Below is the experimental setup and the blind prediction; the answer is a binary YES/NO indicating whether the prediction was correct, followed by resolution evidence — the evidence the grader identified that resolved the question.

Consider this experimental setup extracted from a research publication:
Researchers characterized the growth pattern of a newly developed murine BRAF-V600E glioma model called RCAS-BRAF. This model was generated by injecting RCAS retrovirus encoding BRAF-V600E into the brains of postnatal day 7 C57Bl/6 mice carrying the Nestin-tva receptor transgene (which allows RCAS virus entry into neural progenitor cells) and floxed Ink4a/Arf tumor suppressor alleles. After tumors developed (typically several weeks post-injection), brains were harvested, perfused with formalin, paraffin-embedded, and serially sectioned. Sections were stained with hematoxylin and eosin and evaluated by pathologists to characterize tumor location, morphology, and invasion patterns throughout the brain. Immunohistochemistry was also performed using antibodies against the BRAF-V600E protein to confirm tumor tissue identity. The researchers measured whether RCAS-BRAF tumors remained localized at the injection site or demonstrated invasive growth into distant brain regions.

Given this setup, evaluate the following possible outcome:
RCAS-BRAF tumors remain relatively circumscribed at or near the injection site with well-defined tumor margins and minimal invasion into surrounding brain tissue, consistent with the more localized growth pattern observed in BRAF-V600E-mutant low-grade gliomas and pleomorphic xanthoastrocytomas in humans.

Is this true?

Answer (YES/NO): NO